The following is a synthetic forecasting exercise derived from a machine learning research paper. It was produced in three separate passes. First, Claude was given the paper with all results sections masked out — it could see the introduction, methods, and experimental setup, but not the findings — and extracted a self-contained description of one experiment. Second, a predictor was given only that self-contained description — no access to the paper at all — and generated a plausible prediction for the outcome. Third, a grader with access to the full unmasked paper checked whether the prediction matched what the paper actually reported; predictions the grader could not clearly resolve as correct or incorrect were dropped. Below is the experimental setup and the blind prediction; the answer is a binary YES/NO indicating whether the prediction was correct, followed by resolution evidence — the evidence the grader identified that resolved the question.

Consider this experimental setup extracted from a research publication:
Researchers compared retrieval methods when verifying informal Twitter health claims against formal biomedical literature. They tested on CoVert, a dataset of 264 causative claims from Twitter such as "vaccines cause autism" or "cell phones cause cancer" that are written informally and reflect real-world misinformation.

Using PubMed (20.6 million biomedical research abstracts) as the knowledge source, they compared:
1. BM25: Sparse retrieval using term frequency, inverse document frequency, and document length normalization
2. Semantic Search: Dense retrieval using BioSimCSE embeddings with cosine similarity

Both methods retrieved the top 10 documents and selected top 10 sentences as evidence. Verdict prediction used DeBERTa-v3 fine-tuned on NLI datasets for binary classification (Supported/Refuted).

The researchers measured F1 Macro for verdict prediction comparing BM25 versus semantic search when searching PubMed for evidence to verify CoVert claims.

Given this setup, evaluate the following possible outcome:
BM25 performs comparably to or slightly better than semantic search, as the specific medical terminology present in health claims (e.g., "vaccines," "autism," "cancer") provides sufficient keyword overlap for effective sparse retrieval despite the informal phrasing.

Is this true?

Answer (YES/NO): YES